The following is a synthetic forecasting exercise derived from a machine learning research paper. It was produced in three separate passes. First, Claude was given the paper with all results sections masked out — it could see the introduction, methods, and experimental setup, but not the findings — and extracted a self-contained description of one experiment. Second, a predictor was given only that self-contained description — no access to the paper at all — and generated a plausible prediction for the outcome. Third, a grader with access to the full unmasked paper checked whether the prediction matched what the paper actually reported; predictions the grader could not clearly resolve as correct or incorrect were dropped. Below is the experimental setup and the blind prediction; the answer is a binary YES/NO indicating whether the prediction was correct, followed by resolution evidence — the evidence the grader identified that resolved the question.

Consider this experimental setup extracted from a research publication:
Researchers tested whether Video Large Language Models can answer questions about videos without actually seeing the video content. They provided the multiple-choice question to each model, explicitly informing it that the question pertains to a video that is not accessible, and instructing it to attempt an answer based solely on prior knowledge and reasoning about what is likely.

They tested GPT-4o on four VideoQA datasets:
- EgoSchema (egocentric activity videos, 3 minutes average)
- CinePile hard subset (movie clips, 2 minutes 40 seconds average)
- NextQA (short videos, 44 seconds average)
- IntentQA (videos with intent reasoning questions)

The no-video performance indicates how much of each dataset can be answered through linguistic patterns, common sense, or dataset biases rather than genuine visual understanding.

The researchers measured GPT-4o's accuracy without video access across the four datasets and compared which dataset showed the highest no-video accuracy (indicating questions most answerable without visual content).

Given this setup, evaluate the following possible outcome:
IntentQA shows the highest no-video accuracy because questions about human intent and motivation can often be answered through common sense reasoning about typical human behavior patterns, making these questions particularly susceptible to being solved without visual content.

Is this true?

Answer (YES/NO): NO